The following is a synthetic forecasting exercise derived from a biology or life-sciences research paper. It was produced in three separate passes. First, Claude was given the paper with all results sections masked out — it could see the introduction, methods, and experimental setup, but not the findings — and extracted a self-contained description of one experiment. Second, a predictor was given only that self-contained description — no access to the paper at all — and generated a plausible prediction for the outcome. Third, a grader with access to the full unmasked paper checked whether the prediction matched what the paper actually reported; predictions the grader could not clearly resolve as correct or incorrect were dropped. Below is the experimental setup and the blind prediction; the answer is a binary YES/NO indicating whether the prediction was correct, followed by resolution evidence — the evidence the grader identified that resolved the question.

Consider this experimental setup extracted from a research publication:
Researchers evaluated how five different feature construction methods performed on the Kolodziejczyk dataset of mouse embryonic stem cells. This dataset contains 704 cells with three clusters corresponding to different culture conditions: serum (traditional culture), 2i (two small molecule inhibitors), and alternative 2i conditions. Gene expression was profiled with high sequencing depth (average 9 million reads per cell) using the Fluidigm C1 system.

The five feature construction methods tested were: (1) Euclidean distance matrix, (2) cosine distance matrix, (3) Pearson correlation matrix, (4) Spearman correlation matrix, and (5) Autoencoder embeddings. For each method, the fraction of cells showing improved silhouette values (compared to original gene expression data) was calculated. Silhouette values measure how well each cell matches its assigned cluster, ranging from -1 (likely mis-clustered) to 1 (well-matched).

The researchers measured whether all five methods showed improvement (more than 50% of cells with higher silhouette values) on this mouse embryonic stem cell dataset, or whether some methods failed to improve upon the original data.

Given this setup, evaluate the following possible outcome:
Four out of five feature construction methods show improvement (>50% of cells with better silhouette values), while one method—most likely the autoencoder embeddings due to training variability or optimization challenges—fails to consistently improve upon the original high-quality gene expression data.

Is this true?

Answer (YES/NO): NO